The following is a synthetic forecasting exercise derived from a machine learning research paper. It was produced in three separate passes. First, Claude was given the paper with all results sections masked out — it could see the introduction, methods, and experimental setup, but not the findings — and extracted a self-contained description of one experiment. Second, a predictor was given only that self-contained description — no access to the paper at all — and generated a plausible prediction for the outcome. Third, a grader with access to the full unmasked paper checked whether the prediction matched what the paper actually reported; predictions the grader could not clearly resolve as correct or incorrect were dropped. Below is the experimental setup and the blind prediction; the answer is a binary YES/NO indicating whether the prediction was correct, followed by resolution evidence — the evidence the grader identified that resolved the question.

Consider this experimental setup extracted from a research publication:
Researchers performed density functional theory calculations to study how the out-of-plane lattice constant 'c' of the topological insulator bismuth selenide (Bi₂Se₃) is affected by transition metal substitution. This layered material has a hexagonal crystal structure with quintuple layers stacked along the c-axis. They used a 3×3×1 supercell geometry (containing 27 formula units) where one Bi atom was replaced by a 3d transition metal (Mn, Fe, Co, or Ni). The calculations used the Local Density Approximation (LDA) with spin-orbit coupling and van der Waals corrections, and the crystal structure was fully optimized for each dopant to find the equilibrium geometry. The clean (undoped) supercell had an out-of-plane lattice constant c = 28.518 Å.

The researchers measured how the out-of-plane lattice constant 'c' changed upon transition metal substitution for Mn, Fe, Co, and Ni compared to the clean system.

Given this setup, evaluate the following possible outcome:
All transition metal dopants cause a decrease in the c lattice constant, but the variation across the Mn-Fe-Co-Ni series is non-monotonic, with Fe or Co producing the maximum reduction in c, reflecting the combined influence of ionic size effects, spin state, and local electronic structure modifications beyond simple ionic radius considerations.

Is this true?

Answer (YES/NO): NO